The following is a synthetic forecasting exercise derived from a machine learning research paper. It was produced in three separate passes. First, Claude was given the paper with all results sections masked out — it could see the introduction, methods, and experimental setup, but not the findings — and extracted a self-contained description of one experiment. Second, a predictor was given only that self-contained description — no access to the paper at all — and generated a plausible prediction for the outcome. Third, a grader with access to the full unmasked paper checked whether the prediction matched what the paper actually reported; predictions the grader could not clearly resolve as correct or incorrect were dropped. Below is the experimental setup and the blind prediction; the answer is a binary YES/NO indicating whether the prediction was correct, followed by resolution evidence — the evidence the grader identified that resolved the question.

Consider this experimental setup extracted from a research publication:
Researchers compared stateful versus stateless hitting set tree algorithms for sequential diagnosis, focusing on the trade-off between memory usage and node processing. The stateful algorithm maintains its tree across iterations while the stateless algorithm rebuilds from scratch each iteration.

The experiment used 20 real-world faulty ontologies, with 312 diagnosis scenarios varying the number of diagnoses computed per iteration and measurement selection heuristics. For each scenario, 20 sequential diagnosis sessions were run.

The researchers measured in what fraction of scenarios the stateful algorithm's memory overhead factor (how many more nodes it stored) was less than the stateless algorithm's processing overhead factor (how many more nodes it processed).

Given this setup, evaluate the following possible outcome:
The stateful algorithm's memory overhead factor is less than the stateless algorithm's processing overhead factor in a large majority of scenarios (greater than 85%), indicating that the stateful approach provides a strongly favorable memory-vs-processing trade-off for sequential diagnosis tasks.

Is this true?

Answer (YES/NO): NO